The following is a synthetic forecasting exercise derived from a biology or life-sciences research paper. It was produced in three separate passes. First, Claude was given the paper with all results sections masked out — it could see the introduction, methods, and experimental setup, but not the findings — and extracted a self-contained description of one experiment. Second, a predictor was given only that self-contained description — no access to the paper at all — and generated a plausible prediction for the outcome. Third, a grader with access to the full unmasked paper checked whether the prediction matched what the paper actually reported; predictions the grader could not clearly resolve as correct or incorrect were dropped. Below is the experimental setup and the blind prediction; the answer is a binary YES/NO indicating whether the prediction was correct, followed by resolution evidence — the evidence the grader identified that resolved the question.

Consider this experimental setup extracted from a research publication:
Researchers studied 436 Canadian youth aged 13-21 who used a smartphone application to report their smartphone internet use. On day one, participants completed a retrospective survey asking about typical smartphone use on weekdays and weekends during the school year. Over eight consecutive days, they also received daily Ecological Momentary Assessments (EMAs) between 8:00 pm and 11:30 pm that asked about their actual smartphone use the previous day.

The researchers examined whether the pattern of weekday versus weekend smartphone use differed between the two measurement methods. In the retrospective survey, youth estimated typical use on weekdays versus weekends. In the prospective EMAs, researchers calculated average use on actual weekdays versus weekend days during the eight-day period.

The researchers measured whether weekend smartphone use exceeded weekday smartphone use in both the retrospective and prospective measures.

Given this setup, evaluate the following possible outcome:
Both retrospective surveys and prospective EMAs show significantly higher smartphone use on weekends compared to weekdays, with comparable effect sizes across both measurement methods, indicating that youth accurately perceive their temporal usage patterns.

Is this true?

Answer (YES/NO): NO